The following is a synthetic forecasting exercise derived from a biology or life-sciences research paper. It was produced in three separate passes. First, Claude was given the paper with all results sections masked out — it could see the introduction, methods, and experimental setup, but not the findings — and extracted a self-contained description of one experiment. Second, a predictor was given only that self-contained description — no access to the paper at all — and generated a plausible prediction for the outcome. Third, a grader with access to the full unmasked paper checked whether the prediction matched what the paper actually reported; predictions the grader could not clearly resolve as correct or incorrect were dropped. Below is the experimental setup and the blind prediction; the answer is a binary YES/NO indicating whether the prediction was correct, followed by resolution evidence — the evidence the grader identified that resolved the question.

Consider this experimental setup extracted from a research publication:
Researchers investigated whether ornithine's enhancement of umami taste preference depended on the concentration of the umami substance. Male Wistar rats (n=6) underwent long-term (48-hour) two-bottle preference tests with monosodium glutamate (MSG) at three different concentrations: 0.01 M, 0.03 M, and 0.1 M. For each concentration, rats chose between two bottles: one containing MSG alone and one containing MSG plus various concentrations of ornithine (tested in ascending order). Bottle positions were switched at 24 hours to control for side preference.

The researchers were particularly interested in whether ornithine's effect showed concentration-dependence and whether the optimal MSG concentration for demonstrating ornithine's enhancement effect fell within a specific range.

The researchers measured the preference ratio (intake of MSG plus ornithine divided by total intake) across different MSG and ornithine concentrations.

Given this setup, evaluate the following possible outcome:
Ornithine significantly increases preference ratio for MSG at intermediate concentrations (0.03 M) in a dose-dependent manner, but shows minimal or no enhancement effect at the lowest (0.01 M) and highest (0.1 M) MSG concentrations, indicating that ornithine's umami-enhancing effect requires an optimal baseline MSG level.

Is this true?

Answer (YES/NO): NO